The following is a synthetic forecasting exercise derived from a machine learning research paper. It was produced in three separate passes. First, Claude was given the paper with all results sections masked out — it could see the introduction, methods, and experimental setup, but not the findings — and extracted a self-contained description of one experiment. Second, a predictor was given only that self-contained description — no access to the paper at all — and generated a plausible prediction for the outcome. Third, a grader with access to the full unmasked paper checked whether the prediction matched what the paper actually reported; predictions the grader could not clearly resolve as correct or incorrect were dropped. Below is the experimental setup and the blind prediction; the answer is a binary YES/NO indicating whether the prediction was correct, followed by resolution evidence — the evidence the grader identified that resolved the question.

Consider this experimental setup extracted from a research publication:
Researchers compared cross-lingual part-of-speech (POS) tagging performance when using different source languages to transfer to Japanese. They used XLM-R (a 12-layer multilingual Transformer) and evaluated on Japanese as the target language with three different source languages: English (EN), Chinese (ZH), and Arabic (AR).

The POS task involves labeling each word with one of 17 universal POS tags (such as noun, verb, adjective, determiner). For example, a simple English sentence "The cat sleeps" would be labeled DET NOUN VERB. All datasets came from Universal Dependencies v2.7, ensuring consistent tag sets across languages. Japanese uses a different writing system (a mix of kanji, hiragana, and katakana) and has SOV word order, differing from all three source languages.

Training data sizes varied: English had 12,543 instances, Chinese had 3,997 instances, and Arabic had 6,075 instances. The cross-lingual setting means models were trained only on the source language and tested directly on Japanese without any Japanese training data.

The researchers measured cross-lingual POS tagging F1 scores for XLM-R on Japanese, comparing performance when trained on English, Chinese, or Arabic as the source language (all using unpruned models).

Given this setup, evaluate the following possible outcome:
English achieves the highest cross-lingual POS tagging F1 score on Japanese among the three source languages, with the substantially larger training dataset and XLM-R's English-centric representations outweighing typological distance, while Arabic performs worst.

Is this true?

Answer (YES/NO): NO